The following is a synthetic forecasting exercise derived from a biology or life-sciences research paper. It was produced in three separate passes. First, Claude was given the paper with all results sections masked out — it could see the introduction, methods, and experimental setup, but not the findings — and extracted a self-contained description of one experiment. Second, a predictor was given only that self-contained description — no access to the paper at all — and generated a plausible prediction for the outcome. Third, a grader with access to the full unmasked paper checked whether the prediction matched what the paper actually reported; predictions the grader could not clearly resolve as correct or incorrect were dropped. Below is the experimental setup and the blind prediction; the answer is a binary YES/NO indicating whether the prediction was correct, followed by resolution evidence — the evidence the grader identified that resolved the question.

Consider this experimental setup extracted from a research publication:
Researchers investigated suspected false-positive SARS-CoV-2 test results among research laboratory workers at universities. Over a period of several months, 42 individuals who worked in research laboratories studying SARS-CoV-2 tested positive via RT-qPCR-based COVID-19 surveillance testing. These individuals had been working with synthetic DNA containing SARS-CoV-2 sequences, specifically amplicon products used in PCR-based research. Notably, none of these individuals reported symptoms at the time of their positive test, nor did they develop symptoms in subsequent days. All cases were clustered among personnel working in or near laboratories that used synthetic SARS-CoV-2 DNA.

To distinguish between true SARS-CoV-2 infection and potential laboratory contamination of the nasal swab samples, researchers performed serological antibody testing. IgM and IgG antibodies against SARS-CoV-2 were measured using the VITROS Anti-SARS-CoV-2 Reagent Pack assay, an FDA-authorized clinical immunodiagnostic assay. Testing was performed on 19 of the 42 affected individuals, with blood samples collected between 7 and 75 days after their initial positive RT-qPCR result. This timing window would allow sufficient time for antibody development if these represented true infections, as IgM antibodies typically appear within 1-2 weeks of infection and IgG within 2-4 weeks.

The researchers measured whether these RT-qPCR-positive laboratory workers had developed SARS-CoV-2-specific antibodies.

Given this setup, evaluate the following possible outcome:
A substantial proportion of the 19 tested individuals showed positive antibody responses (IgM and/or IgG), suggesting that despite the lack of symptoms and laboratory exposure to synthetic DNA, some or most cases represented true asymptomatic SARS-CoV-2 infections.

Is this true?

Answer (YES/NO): NO